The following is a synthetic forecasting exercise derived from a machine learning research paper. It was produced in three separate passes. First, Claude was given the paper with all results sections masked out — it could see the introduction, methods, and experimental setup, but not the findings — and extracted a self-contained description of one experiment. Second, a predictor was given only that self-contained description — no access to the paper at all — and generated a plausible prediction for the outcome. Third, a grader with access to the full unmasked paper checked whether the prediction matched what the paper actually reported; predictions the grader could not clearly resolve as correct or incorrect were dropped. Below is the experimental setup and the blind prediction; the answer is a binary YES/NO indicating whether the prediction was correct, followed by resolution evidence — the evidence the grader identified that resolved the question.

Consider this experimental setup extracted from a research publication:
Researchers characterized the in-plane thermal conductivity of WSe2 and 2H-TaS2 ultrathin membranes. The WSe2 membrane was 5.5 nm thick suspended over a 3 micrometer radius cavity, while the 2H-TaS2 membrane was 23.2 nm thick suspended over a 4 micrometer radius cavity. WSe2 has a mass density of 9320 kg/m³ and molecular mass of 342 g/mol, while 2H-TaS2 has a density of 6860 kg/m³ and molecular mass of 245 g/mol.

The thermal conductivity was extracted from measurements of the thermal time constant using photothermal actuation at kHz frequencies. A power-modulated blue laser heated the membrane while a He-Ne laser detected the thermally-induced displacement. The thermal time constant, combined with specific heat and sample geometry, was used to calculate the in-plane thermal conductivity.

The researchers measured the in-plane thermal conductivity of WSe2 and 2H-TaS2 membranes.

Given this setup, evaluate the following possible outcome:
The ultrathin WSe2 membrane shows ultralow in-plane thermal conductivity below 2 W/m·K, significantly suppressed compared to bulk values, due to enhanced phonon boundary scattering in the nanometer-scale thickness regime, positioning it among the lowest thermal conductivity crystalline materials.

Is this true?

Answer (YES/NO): NO